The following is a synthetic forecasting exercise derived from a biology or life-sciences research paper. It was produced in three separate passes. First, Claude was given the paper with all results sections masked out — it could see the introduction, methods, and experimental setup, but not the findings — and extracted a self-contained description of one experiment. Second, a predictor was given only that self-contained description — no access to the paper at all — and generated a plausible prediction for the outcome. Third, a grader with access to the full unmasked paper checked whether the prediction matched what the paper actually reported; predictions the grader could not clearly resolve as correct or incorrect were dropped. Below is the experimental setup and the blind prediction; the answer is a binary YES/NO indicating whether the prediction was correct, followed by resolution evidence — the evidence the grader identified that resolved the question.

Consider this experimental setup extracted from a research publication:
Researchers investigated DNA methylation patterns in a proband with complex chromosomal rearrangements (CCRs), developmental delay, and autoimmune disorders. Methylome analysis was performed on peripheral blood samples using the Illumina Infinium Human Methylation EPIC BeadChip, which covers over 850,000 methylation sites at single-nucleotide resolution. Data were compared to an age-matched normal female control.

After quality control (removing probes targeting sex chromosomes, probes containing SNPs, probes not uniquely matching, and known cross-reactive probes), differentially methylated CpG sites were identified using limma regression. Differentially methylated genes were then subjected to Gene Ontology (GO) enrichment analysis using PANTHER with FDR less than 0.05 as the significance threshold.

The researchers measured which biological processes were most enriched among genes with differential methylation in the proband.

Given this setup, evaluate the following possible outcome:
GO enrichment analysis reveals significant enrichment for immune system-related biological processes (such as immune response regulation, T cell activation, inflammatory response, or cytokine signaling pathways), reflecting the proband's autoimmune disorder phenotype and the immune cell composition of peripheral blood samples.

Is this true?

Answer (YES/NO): NO